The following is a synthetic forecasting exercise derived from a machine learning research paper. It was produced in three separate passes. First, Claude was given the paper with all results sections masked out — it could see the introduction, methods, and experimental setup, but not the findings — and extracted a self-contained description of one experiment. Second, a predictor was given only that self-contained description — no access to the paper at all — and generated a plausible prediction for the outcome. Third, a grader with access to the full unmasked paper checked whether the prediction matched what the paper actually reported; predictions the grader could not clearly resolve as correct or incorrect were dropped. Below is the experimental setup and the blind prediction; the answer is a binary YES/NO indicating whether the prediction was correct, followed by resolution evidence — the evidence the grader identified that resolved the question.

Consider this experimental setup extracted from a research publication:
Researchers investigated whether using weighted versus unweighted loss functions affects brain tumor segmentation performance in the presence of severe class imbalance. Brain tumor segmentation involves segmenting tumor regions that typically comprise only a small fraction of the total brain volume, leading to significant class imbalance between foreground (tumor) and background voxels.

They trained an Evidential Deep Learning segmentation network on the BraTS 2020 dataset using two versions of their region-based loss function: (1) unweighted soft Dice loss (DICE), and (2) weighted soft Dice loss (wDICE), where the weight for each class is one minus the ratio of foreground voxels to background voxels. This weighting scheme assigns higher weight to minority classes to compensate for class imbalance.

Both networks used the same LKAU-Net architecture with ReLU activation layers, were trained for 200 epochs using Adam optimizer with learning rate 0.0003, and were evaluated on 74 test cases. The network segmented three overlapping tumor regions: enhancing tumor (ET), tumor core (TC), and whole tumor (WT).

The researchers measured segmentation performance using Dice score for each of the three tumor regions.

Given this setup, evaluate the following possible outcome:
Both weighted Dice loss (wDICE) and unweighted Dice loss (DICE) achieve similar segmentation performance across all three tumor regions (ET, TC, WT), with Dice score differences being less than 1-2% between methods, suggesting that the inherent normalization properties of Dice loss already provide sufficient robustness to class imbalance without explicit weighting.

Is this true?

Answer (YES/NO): YES